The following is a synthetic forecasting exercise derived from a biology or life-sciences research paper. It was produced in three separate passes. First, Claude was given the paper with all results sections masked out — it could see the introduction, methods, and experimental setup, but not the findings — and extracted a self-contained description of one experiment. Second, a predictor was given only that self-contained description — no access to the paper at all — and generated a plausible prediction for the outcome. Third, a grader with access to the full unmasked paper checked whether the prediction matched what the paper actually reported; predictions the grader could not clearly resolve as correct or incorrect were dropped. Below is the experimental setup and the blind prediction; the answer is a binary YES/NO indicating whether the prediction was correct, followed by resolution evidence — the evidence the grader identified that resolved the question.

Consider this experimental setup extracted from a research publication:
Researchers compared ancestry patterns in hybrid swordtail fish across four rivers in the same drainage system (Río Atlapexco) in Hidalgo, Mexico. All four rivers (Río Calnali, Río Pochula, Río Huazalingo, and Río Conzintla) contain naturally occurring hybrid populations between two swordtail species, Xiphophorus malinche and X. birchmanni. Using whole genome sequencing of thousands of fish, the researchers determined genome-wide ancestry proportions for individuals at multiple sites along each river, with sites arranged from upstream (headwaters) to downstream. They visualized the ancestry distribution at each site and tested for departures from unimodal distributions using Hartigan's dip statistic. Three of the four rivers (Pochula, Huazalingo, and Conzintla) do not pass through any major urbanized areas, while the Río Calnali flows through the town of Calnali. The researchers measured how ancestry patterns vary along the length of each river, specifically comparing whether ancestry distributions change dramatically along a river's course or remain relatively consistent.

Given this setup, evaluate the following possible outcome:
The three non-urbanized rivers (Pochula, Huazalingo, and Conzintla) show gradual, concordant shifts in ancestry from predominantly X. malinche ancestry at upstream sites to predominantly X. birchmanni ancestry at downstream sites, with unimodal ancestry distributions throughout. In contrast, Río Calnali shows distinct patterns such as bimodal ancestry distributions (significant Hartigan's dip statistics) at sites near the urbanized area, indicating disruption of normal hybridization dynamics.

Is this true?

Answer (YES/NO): NO